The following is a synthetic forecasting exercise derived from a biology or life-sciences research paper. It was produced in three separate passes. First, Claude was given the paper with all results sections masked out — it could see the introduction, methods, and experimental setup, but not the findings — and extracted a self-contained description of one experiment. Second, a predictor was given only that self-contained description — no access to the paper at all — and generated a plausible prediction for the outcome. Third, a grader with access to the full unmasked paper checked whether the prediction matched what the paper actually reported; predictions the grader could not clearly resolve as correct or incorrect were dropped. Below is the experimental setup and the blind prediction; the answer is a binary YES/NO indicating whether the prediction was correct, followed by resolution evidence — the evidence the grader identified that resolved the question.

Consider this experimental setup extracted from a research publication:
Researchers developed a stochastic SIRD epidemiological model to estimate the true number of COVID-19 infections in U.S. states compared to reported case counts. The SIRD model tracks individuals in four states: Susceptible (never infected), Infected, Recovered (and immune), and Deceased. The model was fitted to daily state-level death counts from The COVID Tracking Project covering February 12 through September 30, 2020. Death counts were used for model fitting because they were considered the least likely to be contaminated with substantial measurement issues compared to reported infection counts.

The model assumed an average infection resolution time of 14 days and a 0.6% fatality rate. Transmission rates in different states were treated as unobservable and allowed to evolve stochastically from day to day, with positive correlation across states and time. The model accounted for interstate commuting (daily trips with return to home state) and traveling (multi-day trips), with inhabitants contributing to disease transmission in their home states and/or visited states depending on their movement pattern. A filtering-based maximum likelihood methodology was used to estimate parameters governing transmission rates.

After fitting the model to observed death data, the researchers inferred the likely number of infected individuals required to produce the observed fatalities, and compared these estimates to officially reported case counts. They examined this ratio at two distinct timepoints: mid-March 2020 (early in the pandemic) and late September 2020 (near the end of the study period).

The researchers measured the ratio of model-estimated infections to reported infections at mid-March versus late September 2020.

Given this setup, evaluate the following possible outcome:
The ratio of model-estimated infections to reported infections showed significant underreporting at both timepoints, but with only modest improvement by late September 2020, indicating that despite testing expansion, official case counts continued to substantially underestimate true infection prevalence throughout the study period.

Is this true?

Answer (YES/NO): NO